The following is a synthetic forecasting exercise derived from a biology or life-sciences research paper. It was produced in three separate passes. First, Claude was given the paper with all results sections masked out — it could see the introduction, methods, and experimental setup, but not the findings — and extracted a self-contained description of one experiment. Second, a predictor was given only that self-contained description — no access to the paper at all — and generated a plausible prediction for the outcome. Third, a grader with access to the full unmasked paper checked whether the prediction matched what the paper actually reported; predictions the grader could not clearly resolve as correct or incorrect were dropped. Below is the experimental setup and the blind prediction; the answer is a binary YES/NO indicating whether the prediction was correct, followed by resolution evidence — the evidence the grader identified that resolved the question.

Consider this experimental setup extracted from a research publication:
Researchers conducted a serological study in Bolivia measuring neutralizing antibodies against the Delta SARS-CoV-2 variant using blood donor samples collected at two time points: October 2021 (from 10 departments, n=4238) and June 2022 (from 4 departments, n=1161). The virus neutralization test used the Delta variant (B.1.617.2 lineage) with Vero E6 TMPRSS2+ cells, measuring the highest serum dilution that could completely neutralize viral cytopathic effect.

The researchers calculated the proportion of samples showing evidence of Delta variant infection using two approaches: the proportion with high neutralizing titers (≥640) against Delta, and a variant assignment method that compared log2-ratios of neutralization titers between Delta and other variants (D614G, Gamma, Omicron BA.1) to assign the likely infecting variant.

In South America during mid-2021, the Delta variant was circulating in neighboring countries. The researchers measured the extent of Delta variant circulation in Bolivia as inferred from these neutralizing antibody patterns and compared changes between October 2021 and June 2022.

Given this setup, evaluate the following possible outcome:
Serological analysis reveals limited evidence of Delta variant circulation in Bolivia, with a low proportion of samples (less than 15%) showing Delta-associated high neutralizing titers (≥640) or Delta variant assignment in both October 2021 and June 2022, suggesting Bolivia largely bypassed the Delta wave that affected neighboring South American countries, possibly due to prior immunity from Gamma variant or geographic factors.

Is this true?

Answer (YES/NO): NO